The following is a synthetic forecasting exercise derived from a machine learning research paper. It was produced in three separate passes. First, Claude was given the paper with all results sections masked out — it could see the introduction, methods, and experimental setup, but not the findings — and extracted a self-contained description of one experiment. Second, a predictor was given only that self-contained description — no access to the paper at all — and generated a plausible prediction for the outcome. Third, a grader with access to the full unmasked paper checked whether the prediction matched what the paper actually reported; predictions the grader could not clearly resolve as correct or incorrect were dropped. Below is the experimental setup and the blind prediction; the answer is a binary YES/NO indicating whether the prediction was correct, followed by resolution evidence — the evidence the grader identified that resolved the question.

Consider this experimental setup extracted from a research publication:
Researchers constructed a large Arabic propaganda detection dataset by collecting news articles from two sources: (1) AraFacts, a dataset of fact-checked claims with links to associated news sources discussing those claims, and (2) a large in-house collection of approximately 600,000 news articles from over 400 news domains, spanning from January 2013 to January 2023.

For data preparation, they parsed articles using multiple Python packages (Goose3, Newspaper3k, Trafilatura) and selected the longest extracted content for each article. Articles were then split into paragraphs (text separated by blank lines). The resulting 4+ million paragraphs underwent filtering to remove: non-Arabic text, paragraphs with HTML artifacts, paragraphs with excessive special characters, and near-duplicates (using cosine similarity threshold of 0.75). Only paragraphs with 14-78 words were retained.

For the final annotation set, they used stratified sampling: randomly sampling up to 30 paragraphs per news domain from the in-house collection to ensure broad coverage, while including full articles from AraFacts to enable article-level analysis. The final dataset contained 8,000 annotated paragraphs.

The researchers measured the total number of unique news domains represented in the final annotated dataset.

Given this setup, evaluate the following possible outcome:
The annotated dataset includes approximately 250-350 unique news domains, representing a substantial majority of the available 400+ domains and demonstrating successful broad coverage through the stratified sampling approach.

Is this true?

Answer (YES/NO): YES